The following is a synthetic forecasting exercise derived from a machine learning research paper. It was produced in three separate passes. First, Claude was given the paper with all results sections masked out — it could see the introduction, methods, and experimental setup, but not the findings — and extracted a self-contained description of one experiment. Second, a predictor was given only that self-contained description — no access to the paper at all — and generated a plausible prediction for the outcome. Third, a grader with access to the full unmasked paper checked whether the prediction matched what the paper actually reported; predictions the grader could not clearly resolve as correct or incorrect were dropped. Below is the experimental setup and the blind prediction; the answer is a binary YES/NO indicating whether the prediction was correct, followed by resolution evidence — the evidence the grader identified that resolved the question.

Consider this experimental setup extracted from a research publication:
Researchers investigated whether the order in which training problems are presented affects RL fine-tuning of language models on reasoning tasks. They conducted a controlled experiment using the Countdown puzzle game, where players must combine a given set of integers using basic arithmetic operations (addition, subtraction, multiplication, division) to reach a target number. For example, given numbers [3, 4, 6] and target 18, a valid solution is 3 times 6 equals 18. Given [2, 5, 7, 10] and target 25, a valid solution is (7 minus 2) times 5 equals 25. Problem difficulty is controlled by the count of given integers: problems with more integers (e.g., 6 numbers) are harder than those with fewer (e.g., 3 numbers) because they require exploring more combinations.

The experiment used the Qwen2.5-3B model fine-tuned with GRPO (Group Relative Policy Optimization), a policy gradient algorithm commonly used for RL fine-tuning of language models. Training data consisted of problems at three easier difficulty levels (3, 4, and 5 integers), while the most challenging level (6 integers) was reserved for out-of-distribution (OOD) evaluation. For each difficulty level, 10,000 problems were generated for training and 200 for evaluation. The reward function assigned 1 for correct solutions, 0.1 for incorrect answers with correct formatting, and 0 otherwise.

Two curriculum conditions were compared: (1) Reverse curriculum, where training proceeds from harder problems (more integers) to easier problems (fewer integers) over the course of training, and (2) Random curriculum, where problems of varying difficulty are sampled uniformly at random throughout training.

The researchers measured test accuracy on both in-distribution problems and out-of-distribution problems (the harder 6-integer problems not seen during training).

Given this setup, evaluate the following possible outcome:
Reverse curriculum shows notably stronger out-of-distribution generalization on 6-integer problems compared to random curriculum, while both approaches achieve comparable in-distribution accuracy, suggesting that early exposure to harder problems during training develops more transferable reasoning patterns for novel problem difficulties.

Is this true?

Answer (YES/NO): NO